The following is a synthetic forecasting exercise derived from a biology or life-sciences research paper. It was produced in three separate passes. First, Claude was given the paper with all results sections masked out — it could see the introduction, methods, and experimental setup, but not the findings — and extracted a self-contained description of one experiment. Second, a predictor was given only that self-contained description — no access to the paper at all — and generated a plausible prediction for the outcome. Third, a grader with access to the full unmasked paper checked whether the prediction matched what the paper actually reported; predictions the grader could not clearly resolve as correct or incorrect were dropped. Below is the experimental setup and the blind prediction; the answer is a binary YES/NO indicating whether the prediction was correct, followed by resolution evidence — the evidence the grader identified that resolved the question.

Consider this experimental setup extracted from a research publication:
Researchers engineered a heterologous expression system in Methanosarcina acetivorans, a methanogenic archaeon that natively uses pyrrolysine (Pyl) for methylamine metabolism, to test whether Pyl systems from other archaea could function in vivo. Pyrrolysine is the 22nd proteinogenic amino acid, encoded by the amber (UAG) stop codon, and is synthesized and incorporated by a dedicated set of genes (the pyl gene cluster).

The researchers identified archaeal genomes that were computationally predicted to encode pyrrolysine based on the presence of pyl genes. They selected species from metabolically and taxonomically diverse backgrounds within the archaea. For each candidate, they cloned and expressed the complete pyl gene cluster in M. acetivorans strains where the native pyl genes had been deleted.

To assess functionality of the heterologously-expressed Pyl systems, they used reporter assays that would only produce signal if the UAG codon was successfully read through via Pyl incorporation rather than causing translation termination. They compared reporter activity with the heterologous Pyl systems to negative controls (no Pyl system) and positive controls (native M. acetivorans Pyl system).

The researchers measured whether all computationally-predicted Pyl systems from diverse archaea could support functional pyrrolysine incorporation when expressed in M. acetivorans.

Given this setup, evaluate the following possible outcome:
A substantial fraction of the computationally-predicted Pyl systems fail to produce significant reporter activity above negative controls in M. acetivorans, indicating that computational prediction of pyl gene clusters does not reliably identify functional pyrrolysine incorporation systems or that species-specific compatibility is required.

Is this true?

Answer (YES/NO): YES